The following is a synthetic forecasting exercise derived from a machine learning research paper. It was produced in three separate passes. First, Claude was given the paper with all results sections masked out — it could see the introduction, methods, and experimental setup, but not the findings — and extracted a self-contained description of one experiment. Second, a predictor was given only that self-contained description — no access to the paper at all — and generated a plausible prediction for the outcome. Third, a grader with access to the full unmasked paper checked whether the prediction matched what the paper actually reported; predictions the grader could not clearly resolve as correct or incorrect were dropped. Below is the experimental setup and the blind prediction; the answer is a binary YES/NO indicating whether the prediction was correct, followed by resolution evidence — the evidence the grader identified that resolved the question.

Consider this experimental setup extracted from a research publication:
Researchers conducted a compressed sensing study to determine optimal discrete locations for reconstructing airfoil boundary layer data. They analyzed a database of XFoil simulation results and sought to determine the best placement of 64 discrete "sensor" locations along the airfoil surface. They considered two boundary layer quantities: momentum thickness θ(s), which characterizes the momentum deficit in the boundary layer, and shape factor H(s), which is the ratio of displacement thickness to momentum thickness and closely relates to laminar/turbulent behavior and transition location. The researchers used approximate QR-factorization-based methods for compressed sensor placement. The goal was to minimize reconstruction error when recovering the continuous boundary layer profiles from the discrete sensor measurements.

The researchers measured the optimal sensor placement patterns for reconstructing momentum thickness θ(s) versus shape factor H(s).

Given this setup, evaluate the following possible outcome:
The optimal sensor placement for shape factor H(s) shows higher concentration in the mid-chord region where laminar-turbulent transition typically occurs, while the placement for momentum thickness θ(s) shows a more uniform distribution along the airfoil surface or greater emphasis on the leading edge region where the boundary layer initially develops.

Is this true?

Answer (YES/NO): NO